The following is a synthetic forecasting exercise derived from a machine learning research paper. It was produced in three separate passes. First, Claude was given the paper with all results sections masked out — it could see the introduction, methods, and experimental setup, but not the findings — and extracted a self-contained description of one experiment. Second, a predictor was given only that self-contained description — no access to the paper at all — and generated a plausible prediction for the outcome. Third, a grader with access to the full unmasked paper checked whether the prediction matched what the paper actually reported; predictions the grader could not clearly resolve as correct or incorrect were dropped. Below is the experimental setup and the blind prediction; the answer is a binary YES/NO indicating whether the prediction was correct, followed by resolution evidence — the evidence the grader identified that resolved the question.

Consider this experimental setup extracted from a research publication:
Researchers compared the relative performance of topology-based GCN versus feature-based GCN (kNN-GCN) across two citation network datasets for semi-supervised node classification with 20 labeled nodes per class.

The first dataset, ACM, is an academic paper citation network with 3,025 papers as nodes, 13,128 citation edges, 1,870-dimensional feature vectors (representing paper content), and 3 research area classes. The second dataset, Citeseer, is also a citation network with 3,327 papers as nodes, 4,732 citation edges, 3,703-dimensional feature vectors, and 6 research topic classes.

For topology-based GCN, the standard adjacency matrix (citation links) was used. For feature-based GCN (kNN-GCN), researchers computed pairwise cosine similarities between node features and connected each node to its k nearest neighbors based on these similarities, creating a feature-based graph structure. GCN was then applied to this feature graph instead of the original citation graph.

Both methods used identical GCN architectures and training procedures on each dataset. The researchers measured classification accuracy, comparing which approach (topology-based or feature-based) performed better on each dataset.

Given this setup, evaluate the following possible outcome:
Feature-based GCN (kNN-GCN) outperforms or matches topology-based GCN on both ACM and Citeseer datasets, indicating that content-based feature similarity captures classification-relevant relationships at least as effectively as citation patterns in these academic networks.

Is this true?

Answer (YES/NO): NO